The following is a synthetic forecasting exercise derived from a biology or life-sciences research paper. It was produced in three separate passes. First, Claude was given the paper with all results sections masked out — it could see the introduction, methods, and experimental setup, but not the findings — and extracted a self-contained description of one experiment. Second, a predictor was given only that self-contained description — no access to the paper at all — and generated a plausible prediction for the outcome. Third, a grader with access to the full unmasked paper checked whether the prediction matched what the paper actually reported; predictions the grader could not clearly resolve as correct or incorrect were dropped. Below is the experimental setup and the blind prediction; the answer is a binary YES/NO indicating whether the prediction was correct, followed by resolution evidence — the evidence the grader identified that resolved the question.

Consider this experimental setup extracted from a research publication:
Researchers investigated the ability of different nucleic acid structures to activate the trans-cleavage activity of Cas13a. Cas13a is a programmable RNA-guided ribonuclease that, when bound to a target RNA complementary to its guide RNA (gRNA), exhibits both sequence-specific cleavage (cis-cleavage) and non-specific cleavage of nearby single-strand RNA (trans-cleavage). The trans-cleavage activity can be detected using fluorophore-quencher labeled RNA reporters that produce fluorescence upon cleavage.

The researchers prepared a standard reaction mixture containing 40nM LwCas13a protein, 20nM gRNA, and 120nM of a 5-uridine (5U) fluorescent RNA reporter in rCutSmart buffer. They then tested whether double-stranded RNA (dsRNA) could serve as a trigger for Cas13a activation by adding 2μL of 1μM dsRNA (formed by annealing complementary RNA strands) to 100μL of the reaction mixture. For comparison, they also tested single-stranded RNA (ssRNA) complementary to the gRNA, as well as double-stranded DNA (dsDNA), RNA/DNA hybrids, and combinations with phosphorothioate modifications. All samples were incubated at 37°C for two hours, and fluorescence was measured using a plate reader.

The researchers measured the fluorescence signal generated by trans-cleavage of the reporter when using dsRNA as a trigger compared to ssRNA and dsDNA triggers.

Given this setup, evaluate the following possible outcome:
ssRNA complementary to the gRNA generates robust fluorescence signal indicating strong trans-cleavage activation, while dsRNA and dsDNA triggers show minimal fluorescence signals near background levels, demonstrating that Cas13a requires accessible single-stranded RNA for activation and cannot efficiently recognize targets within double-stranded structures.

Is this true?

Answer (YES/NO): NO